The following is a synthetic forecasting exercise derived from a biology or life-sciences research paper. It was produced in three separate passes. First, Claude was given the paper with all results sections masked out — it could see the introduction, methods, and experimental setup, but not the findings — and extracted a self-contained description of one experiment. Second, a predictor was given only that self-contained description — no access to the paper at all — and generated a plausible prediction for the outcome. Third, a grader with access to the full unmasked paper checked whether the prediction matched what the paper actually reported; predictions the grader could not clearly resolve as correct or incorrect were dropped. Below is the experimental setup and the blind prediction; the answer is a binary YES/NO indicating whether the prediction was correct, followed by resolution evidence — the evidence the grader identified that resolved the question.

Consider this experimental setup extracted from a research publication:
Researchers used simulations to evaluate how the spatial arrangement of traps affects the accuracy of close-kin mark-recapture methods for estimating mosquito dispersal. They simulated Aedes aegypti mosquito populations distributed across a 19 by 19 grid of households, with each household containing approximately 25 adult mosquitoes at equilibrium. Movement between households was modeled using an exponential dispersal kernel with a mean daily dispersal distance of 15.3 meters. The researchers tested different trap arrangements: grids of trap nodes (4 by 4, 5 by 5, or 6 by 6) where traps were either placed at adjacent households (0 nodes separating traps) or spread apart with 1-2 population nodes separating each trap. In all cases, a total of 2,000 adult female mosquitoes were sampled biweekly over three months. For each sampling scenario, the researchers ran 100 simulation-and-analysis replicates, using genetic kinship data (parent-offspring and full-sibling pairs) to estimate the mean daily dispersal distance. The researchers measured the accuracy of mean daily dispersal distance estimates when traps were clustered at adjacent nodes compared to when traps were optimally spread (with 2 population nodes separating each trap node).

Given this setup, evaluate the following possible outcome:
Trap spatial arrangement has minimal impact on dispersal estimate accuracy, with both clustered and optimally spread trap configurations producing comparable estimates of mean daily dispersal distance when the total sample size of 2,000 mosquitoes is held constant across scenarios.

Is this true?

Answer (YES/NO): NO